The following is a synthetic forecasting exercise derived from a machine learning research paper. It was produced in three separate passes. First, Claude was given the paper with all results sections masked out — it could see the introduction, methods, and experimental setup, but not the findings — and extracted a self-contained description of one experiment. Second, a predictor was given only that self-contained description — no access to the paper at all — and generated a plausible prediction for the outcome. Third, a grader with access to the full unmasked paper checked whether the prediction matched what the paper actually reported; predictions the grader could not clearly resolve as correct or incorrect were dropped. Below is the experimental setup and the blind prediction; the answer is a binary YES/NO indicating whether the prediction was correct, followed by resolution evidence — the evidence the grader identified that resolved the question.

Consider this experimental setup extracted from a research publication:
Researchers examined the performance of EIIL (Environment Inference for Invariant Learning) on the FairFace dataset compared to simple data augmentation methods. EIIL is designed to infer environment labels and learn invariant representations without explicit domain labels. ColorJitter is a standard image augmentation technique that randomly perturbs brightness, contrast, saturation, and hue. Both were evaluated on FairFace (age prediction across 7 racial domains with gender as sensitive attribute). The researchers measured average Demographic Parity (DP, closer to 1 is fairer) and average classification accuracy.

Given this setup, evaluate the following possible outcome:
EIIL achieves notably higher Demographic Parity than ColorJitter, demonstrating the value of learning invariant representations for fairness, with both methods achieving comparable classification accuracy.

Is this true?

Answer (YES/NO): NO